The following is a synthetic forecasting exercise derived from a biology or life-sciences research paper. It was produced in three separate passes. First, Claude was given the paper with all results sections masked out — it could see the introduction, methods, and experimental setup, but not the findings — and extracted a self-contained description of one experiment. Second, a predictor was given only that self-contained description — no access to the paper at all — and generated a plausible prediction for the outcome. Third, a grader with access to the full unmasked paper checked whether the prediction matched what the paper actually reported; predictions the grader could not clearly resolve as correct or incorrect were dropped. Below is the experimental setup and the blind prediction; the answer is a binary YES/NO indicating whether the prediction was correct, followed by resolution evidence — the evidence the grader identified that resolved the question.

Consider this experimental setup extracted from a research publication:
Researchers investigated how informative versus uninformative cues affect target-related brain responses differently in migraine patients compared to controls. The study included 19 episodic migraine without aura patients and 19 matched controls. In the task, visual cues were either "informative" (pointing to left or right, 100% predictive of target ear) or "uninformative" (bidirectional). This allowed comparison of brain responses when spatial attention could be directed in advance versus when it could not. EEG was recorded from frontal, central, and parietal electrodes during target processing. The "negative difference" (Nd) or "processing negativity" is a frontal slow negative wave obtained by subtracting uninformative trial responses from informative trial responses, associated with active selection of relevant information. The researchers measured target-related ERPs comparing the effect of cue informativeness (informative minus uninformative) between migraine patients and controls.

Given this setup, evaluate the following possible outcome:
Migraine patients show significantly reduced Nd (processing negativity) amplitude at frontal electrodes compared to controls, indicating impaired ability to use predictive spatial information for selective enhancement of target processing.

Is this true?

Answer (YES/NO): NO